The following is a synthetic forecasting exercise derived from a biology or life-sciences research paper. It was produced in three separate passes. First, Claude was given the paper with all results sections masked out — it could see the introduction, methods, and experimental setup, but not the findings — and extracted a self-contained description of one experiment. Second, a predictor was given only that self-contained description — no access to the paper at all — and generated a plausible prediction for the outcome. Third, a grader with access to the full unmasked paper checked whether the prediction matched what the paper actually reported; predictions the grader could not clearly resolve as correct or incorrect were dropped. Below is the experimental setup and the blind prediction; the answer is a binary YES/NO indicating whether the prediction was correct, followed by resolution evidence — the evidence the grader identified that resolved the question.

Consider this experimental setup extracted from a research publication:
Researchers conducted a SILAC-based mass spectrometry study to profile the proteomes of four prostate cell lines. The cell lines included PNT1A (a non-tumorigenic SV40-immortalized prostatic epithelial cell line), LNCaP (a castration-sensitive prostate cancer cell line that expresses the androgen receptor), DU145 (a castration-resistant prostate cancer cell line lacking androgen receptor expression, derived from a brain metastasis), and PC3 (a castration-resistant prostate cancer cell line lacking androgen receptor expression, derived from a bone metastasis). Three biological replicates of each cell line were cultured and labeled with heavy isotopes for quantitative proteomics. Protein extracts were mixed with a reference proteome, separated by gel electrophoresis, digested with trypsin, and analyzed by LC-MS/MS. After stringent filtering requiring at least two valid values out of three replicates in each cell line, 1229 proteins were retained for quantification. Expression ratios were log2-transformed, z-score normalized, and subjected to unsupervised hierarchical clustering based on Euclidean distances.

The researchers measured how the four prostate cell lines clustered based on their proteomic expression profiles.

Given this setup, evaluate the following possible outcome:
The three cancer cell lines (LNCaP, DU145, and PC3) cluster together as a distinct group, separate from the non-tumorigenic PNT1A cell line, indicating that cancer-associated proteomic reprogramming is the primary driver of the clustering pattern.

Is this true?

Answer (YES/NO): NO